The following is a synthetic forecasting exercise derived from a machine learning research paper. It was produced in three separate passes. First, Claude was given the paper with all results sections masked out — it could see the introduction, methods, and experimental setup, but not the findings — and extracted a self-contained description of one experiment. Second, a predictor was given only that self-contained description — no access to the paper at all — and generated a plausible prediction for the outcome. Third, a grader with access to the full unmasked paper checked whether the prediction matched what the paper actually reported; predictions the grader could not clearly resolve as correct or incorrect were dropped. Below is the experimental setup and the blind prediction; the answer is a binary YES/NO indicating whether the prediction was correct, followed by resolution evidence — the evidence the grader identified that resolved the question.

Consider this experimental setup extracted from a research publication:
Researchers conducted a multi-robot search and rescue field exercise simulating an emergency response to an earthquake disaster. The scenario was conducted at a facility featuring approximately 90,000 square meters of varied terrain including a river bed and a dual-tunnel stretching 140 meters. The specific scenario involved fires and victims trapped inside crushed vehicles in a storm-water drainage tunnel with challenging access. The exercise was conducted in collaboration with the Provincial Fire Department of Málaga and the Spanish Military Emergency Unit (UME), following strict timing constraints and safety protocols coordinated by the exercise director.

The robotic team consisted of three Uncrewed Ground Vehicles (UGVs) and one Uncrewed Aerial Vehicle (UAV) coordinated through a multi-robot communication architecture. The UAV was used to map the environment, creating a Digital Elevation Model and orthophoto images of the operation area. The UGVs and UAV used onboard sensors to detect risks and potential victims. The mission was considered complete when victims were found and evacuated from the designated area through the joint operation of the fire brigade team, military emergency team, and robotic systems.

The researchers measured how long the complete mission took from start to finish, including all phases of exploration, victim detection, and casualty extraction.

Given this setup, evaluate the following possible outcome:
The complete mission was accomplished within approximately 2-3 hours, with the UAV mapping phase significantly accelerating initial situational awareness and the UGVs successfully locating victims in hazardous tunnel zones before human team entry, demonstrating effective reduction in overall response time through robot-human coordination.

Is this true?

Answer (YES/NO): NO